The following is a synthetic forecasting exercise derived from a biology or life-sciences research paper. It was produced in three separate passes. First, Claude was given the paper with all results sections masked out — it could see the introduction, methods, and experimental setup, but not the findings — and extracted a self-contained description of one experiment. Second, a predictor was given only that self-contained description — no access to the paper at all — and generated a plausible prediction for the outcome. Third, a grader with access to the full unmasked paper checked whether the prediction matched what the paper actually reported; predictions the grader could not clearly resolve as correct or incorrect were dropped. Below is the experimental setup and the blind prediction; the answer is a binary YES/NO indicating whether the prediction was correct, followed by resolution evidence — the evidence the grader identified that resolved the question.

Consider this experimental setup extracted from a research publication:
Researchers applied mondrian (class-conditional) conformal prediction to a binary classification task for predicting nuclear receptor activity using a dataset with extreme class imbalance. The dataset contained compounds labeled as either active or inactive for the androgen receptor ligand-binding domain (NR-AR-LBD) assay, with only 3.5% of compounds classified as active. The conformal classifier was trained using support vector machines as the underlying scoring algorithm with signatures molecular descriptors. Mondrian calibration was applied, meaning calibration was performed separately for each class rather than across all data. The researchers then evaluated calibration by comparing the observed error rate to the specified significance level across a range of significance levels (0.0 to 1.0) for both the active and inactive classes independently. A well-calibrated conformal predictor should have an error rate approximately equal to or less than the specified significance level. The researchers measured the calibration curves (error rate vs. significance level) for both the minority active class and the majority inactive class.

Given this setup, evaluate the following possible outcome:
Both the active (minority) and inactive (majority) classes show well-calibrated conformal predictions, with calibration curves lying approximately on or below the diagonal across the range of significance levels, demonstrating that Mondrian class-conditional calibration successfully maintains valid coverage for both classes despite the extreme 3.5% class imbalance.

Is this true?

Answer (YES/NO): NO